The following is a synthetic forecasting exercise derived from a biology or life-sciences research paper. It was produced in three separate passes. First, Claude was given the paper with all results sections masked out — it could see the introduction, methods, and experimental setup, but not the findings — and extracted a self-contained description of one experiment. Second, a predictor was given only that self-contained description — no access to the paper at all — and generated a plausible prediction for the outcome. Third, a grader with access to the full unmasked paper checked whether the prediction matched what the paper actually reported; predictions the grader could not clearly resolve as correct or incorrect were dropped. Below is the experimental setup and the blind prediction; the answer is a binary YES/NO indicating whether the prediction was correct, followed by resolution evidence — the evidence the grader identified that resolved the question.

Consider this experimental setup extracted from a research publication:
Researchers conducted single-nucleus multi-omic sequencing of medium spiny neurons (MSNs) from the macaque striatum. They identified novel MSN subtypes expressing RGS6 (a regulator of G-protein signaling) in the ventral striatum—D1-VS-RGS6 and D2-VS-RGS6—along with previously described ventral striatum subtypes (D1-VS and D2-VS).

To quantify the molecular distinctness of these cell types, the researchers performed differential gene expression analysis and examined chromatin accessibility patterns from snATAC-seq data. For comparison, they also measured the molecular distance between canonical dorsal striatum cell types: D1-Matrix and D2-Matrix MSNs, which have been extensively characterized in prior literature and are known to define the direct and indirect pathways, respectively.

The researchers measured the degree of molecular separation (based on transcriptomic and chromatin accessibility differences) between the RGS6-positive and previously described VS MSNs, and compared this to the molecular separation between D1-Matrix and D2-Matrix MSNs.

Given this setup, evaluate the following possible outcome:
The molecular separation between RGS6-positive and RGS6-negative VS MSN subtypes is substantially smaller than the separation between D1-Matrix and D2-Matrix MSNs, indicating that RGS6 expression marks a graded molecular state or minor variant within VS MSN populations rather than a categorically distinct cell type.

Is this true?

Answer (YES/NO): NO